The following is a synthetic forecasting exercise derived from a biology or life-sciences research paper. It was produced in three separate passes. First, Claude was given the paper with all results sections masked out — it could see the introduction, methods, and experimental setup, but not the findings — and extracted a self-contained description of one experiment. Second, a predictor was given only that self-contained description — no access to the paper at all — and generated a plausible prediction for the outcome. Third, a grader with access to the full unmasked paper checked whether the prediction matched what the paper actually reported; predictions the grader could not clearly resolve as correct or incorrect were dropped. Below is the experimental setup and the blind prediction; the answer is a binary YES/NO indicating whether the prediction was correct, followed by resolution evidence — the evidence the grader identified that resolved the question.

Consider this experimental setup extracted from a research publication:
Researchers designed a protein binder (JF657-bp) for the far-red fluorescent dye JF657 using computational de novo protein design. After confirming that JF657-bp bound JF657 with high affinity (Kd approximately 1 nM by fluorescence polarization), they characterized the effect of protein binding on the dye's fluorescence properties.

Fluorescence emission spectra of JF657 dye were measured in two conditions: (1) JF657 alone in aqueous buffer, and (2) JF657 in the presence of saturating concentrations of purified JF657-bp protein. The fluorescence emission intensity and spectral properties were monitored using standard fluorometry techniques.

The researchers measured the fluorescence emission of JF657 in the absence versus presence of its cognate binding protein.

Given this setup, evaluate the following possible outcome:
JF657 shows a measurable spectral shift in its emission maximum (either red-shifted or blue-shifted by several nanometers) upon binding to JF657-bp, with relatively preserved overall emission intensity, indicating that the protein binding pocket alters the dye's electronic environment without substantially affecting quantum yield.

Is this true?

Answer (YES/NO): NO